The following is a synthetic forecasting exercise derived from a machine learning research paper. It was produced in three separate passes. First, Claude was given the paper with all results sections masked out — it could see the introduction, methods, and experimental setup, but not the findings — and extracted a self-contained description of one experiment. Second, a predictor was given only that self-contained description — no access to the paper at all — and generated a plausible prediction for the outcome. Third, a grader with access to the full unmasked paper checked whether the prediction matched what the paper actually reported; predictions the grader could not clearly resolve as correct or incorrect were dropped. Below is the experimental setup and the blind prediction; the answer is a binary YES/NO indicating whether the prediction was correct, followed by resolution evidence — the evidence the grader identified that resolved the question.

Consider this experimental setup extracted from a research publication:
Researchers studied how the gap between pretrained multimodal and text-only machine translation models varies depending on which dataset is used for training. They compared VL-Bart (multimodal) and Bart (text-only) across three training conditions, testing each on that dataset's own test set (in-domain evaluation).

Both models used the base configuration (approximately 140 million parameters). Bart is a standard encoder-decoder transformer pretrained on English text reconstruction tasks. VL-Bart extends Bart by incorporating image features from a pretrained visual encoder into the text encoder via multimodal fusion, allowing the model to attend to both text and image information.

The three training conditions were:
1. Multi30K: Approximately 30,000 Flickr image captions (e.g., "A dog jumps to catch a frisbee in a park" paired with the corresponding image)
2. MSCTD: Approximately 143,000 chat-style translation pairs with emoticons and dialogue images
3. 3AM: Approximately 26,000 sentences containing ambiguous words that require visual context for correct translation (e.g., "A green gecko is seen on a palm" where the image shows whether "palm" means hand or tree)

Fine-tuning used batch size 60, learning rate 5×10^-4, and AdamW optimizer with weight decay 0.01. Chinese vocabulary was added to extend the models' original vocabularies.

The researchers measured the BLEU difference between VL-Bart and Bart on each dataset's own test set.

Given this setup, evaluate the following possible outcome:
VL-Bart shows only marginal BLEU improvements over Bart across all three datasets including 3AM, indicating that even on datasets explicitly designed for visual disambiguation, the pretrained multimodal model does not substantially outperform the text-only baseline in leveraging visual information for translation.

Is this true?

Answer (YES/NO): NO